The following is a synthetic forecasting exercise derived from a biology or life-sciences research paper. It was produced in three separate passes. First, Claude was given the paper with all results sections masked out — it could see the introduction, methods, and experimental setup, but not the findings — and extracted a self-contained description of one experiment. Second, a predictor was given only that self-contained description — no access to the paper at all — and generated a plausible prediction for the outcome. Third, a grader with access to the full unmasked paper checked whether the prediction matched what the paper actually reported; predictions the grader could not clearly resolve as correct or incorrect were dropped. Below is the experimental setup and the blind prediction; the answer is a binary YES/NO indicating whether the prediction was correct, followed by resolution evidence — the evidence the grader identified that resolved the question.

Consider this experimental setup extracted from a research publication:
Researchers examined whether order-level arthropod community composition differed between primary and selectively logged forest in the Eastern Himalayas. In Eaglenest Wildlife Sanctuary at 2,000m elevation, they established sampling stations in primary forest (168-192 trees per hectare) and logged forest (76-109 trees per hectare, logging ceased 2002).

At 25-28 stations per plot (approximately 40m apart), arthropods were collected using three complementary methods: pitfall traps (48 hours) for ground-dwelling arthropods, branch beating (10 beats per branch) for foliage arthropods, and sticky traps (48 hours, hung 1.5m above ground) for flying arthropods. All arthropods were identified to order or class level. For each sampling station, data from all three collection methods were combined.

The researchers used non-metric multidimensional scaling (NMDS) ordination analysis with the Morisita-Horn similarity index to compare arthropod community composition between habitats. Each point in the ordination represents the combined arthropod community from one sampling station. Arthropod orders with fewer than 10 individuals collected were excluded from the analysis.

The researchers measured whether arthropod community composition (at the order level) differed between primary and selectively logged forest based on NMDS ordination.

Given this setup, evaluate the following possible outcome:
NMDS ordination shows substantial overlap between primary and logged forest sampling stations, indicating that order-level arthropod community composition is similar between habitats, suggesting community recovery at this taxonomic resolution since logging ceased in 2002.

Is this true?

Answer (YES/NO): NO